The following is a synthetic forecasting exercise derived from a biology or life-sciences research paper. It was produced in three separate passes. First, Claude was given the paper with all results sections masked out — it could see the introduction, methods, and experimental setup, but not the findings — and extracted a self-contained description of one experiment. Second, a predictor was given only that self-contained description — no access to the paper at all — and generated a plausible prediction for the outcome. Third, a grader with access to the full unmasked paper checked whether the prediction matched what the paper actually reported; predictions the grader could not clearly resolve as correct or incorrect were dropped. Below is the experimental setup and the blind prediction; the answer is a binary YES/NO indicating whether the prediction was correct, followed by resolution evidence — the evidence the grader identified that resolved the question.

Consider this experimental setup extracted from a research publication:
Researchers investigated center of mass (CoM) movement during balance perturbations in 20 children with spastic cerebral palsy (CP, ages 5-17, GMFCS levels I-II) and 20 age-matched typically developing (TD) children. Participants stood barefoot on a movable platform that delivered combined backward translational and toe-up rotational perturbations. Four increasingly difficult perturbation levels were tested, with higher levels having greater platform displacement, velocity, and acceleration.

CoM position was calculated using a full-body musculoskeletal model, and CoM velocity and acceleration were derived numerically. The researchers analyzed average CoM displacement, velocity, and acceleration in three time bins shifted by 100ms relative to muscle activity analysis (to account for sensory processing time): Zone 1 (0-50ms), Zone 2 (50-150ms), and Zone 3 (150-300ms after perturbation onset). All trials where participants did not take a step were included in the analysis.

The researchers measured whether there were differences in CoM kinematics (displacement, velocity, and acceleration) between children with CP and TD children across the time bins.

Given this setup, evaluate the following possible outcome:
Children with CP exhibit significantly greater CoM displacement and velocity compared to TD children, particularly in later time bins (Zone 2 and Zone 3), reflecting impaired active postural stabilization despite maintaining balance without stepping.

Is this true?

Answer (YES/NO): NO